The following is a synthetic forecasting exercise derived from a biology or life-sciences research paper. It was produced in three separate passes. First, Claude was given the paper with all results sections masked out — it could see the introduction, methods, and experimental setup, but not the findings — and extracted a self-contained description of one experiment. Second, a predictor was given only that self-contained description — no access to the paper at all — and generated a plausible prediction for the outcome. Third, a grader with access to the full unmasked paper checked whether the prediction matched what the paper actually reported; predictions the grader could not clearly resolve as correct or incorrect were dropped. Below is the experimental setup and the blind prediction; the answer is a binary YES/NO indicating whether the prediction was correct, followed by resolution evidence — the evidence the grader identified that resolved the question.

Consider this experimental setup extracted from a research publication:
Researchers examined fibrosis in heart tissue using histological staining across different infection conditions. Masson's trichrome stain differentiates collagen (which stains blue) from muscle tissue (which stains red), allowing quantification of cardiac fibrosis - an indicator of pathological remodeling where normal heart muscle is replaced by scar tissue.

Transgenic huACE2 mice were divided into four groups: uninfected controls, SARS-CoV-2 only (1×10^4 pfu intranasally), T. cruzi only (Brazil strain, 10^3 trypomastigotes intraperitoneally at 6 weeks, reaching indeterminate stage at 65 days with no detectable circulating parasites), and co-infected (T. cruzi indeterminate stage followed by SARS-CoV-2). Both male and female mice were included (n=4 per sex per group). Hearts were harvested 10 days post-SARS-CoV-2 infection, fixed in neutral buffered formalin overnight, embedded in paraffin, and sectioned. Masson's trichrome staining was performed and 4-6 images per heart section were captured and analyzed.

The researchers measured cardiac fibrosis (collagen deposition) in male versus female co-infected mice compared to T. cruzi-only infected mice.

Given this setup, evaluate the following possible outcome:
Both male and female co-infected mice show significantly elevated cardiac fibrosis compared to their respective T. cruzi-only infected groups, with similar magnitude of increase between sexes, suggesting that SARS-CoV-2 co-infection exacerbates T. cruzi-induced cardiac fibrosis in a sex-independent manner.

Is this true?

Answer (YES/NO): NO